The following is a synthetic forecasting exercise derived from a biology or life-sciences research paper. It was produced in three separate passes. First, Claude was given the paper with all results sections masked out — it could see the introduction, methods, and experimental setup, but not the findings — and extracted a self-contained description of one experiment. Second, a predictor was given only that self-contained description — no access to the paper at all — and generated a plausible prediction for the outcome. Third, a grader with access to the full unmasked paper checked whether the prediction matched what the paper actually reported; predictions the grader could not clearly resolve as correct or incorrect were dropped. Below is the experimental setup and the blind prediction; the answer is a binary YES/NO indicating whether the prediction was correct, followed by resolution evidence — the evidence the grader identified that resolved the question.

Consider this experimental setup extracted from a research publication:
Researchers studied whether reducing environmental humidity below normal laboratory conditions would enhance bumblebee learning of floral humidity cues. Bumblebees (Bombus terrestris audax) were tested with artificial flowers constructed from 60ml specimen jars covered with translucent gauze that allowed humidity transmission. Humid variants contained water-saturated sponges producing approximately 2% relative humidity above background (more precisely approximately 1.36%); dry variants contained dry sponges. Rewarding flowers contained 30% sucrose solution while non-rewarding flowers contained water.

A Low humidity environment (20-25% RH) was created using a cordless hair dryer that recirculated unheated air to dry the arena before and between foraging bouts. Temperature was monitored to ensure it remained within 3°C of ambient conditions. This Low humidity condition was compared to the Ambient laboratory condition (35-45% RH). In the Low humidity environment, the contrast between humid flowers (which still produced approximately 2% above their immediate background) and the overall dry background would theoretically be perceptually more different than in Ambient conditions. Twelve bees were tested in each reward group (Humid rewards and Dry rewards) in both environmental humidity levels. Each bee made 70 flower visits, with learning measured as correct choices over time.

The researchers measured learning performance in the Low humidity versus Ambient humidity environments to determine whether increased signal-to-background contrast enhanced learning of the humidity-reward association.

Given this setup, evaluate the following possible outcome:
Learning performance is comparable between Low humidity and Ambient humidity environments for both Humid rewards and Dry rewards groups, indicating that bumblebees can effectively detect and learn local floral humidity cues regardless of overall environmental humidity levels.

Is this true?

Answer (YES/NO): NO